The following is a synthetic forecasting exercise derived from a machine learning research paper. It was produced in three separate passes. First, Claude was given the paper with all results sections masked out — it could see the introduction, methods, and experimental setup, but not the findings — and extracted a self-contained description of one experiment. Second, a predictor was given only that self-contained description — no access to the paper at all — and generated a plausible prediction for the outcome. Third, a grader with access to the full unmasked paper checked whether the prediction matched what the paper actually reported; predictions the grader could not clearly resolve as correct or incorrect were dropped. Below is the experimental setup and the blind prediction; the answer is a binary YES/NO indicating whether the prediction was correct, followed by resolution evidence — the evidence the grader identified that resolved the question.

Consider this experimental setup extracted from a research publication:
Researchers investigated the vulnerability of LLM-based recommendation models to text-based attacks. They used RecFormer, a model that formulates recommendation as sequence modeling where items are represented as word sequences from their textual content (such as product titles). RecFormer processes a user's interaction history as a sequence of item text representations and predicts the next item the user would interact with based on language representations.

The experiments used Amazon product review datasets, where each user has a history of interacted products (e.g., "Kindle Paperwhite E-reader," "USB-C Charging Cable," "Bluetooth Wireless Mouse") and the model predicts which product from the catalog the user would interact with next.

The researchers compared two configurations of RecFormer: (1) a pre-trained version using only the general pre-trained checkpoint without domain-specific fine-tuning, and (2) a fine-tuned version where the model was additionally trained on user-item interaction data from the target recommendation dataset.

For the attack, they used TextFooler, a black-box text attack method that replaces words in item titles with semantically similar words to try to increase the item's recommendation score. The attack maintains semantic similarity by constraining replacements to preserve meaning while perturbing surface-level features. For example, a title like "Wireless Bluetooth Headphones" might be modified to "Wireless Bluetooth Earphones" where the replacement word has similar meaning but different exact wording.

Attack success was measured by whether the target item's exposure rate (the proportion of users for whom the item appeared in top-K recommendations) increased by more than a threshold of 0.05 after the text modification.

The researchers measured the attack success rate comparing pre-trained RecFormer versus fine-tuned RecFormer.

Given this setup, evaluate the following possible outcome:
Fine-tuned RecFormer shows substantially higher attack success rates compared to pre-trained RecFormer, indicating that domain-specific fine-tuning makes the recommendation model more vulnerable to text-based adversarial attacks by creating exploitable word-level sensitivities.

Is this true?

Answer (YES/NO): NO